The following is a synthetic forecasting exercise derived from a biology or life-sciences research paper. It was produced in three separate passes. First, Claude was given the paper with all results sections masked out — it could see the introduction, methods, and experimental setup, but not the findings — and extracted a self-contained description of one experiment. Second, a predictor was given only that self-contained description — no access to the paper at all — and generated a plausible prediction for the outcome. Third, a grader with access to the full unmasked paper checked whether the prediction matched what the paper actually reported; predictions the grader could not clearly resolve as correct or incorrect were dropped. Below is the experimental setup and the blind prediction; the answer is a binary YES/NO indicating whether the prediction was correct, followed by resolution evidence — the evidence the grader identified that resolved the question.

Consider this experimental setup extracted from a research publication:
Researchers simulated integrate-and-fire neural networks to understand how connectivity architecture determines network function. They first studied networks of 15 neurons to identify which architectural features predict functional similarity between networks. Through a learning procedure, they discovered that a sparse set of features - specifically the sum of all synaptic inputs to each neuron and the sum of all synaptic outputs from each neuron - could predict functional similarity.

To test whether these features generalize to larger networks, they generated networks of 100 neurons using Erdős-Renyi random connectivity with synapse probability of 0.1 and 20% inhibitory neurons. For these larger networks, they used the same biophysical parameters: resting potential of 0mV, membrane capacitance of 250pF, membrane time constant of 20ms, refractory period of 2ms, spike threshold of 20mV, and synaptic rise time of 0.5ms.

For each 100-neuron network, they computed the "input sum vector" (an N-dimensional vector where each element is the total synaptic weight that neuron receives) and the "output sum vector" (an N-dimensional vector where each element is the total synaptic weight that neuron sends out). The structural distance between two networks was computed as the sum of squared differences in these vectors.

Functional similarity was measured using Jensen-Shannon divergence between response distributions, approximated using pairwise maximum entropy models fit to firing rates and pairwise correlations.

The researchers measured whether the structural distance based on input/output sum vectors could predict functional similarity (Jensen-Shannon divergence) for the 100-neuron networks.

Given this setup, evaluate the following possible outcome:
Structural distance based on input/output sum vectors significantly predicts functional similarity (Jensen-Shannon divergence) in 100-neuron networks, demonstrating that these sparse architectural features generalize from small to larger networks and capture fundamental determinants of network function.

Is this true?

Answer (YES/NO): YES